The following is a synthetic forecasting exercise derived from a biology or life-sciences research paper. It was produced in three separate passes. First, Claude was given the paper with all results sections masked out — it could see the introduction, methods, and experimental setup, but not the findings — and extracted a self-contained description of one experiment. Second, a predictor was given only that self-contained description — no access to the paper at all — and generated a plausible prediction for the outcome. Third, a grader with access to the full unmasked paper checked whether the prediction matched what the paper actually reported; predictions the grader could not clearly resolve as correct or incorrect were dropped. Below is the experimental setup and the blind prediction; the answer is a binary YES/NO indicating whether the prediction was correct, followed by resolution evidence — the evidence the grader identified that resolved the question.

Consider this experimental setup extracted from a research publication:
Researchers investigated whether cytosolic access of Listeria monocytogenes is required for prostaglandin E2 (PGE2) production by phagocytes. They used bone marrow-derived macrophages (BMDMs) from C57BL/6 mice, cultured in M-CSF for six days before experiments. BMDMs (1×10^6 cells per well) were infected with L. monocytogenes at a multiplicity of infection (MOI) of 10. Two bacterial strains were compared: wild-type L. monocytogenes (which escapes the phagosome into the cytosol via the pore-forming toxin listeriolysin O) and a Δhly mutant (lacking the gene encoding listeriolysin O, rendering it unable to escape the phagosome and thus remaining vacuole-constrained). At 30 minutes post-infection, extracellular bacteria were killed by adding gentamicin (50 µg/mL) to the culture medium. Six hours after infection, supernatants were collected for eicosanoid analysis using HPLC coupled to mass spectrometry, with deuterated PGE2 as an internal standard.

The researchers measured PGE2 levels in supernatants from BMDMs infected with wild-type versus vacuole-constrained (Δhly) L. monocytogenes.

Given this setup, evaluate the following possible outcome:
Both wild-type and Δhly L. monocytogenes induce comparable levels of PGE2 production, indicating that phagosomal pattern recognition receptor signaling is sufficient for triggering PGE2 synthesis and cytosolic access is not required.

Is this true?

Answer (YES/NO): NO